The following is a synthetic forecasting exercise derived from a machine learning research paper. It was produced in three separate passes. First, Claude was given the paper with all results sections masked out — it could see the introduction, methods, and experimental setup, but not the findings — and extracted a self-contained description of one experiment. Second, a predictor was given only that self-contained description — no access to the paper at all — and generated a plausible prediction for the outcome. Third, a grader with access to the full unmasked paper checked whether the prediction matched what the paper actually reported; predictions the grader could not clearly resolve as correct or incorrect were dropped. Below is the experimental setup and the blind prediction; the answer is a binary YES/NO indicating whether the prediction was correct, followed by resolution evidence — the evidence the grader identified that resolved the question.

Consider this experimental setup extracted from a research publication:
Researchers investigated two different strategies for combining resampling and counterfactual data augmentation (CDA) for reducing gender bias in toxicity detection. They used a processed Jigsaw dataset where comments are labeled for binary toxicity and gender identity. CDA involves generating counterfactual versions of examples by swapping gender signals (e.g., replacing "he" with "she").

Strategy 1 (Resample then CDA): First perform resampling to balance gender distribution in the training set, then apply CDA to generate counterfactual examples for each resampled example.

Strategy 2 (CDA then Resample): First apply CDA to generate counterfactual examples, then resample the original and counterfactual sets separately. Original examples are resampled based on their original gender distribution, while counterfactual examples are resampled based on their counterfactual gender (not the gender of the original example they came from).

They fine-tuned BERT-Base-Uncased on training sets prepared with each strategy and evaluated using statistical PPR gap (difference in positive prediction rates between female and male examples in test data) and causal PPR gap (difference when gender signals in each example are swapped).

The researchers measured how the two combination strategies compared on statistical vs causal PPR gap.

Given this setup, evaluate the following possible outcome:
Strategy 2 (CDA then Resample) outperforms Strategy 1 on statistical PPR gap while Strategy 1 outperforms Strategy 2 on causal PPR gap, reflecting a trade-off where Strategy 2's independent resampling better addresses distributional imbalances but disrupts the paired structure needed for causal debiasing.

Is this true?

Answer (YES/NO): YES